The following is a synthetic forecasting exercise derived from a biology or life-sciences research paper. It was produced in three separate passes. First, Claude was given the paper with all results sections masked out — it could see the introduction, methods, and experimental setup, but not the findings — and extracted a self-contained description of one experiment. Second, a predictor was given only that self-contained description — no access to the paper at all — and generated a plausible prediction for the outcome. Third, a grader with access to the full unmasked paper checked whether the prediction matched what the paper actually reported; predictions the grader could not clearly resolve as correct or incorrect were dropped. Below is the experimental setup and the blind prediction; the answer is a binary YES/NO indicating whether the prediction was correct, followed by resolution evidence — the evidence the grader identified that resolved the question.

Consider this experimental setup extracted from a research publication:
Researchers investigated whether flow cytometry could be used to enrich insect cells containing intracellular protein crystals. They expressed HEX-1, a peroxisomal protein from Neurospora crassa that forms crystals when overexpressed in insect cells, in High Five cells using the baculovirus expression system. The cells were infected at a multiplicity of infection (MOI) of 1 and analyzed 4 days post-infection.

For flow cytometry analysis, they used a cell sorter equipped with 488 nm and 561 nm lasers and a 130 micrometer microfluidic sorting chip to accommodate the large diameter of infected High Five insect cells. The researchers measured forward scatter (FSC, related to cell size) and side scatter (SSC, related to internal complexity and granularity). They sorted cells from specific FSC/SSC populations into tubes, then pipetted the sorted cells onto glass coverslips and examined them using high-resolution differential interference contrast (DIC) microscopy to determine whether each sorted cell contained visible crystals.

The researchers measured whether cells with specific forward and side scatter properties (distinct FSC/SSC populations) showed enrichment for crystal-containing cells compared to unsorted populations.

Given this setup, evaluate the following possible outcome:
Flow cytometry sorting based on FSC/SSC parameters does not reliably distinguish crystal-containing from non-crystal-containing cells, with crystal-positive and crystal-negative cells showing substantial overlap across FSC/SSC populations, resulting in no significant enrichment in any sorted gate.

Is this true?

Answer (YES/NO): YES